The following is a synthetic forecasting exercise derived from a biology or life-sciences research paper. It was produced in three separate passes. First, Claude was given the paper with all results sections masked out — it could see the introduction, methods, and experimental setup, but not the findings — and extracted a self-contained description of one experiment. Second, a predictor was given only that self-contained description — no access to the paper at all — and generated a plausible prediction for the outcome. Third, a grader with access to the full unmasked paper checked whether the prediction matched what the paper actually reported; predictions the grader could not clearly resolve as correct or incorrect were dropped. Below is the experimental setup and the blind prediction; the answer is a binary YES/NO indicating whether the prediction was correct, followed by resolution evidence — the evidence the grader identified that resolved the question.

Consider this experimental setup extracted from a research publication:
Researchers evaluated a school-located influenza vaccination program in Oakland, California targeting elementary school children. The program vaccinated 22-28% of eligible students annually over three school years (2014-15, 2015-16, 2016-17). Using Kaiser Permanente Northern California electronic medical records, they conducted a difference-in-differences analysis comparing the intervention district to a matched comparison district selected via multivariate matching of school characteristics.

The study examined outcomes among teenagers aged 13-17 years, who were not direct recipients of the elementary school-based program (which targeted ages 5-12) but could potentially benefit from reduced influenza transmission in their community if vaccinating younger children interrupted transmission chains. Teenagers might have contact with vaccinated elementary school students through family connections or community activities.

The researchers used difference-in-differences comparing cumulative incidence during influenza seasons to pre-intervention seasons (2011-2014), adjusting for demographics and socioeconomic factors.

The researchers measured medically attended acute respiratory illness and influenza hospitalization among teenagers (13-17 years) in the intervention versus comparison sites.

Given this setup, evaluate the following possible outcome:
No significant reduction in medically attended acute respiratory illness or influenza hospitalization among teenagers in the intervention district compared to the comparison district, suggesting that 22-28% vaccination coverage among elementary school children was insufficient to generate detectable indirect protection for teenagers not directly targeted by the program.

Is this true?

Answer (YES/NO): YES